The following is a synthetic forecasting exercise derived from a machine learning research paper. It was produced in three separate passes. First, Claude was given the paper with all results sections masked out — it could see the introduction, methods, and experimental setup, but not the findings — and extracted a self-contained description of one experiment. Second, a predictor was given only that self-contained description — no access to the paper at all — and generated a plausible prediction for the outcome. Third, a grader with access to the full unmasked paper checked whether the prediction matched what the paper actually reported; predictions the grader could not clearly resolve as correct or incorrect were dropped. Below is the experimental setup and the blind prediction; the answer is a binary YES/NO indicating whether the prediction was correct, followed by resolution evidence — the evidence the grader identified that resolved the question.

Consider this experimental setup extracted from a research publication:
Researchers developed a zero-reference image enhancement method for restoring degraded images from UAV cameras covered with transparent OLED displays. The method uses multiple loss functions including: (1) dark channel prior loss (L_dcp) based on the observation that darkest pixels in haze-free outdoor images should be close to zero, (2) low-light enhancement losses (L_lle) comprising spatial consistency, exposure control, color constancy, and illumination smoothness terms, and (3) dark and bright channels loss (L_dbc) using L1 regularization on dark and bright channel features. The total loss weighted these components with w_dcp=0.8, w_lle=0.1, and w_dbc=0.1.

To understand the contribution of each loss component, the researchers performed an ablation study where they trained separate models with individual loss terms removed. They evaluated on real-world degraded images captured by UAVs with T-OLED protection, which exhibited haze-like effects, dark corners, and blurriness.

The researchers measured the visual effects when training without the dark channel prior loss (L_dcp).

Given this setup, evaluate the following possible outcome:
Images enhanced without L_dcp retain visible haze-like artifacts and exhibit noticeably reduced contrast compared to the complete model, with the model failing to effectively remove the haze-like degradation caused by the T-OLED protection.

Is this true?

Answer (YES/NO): YES